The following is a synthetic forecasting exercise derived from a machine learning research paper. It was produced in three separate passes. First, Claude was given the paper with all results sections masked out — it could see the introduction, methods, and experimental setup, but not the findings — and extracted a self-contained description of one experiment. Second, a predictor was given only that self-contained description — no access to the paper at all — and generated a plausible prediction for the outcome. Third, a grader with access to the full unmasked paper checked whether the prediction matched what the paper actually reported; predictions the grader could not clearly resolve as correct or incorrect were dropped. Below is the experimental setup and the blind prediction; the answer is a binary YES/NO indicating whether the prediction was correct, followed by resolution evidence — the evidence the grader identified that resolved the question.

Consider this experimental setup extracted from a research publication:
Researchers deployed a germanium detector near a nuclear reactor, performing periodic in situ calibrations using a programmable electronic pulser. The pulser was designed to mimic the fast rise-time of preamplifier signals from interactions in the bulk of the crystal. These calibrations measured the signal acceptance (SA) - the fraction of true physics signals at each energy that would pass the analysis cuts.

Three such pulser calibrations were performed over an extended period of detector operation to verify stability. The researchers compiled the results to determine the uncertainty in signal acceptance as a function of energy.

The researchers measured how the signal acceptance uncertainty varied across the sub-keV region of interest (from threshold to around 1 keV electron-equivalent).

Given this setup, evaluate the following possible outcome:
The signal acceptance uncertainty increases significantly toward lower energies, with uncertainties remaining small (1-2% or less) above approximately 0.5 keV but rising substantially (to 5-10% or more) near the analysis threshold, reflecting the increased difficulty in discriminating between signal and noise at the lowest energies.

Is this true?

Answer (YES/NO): YES